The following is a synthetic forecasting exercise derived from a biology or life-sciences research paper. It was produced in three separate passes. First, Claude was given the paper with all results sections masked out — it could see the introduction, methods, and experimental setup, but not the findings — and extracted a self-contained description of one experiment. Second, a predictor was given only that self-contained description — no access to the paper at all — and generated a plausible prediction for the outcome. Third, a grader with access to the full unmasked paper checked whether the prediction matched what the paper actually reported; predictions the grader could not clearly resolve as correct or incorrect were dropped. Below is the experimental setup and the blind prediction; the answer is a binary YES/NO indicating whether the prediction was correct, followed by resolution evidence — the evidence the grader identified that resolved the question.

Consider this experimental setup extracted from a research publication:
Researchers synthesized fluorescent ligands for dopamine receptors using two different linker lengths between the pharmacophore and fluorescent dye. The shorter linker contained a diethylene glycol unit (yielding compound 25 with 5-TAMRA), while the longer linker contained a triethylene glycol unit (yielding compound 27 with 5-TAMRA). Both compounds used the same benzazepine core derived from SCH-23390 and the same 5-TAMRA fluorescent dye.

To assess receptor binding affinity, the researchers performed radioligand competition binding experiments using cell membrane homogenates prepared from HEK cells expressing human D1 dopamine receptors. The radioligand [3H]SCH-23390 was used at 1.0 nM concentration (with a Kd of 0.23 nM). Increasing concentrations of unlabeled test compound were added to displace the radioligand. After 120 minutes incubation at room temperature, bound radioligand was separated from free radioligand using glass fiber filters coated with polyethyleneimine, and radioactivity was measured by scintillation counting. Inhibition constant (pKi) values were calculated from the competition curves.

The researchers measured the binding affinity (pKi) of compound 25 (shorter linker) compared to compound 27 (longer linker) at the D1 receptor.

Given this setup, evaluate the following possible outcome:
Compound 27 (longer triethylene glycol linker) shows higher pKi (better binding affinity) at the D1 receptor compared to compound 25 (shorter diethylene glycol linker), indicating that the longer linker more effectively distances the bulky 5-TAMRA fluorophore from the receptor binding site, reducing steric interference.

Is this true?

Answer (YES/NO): NO